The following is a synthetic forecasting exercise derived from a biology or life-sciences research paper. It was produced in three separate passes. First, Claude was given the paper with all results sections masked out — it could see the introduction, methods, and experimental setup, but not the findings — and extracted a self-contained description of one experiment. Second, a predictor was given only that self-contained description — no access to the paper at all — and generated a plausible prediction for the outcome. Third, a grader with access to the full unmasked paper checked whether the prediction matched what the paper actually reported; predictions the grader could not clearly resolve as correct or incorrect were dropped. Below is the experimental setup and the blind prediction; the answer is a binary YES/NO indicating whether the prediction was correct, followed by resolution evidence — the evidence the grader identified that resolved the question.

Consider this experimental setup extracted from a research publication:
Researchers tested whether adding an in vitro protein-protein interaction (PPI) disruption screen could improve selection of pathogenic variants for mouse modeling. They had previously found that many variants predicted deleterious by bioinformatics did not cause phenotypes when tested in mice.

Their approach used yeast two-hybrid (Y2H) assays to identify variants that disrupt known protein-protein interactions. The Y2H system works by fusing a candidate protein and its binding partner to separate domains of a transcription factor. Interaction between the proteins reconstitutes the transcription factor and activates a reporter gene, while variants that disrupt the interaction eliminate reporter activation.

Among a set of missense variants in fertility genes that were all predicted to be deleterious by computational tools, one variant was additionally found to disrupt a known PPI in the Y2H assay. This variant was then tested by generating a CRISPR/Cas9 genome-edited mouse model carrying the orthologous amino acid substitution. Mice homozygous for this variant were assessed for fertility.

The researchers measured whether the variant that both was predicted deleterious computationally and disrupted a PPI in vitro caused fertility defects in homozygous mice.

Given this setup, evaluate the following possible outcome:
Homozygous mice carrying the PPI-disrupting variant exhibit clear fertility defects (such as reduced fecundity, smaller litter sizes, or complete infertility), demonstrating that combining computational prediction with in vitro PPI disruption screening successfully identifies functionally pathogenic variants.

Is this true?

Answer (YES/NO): NO